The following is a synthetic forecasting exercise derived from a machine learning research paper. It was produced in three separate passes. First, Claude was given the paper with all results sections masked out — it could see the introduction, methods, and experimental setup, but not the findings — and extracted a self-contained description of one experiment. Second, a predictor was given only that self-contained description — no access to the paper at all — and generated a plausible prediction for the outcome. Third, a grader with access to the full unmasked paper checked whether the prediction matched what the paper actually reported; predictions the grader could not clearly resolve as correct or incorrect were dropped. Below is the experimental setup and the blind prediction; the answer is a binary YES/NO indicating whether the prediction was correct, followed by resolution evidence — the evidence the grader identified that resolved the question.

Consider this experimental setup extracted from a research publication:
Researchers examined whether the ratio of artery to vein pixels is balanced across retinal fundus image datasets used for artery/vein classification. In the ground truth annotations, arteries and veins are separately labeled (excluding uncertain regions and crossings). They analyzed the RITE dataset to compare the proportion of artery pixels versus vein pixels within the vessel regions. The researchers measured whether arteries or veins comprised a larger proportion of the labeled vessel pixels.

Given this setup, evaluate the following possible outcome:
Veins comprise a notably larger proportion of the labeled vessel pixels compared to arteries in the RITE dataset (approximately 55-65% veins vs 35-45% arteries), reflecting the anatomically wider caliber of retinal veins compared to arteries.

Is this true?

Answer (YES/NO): YES